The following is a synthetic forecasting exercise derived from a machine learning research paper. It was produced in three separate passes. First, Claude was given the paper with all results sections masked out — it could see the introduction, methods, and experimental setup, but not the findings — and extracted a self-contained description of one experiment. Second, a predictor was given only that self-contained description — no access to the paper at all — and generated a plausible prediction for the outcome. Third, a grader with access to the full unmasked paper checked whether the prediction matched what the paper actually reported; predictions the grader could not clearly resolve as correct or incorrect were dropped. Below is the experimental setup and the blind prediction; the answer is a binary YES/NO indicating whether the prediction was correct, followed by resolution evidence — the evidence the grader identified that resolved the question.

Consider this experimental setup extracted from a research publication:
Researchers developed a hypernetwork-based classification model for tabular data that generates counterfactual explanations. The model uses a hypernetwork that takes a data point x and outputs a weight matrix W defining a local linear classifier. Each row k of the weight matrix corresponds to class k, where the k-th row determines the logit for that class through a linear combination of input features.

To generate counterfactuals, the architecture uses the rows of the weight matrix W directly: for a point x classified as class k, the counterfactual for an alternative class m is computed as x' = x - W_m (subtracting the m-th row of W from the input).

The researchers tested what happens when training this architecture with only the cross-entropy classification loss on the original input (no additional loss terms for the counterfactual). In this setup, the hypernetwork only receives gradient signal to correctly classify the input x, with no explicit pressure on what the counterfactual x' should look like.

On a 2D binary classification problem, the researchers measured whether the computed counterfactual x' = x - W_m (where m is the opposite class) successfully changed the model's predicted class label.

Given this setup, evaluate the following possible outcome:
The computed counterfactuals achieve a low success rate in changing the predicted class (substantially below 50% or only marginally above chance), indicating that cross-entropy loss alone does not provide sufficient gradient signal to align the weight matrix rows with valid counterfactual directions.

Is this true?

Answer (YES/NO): YES